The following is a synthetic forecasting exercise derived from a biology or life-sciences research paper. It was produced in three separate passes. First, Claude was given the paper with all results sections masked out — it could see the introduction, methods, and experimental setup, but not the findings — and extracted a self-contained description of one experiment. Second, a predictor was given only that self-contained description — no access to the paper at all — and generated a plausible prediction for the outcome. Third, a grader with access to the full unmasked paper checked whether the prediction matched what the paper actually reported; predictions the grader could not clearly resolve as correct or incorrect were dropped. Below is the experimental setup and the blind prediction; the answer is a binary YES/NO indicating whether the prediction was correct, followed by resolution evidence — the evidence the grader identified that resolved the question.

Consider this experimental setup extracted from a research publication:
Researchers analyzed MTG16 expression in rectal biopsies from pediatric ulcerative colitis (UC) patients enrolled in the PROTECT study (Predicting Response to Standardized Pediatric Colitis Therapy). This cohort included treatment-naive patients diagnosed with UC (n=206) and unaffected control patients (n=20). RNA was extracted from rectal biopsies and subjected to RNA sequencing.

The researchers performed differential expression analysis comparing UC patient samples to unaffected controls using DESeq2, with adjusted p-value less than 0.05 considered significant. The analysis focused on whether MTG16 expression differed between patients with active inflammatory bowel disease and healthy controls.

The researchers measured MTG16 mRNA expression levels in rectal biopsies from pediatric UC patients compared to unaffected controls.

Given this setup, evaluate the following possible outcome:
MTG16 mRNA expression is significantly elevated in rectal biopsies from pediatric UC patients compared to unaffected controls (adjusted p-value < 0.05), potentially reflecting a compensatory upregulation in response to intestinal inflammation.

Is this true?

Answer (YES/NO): YES